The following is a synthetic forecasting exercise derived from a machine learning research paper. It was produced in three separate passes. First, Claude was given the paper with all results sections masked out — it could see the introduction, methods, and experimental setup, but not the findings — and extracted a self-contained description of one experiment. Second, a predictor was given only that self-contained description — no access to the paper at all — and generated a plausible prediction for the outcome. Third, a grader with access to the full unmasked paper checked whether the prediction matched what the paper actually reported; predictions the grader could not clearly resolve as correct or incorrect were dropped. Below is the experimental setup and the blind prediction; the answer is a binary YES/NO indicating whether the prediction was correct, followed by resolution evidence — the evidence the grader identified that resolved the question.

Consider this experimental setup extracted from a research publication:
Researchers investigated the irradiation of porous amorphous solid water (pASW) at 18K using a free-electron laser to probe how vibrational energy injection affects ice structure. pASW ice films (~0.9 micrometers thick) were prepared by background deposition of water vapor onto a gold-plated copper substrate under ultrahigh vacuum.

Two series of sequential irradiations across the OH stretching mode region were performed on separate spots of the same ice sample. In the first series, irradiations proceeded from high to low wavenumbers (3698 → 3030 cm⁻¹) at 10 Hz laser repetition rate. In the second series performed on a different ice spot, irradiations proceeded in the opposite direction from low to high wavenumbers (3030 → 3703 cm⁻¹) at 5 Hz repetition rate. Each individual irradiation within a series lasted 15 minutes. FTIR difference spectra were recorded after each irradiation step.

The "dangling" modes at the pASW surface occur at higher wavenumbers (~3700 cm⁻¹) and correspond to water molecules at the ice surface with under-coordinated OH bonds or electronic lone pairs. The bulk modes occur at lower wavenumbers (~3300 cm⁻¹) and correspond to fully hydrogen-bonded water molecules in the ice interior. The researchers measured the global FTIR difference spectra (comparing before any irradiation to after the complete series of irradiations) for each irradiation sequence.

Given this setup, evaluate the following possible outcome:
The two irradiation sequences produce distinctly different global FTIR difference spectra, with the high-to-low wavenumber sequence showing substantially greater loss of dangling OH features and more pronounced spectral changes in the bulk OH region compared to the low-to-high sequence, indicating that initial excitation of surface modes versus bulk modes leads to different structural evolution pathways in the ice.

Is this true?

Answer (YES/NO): NO